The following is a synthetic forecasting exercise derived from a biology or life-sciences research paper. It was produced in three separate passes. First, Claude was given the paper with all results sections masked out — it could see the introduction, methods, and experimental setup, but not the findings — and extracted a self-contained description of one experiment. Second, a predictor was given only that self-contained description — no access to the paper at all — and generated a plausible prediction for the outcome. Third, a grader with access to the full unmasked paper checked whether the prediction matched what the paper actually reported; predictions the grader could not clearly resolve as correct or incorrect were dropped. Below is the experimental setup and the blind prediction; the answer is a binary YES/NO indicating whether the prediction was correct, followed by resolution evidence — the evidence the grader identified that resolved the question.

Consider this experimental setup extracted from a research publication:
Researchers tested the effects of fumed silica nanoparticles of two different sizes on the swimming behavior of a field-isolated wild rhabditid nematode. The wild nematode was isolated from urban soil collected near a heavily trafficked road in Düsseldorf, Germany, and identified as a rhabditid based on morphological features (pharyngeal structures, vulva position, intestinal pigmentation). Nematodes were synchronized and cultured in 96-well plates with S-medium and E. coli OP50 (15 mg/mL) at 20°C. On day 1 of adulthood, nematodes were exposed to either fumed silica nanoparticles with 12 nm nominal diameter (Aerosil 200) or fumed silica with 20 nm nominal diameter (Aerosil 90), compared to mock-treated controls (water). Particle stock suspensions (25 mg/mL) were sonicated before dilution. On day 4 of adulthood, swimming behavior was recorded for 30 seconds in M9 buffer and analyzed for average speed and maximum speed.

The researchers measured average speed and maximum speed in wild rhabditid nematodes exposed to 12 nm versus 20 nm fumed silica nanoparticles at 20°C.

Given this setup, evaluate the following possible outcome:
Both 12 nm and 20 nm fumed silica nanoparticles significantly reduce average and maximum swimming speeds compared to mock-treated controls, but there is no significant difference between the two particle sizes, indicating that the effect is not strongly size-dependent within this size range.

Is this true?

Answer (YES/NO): NO